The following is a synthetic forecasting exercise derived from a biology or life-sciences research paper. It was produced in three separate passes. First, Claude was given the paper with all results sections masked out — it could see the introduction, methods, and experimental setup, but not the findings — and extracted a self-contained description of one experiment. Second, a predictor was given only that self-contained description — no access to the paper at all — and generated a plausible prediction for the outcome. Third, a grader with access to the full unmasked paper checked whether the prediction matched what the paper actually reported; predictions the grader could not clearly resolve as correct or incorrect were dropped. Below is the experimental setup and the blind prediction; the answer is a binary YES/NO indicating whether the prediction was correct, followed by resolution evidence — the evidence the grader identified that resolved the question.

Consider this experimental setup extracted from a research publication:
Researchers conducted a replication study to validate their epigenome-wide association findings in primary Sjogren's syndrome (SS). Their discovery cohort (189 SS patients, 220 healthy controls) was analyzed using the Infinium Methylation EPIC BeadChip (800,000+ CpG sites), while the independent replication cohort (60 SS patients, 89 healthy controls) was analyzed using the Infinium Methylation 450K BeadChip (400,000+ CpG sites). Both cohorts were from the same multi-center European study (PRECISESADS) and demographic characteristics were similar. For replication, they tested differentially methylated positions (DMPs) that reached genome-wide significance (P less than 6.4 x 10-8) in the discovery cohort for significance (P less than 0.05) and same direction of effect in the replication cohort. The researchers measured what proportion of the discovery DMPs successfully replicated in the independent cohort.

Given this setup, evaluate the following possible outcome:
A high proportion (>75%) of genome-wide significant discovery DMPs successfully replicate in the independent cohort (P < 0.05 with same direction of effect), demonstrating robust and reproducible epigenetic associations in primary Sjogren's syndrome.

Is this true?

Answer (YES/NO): YES